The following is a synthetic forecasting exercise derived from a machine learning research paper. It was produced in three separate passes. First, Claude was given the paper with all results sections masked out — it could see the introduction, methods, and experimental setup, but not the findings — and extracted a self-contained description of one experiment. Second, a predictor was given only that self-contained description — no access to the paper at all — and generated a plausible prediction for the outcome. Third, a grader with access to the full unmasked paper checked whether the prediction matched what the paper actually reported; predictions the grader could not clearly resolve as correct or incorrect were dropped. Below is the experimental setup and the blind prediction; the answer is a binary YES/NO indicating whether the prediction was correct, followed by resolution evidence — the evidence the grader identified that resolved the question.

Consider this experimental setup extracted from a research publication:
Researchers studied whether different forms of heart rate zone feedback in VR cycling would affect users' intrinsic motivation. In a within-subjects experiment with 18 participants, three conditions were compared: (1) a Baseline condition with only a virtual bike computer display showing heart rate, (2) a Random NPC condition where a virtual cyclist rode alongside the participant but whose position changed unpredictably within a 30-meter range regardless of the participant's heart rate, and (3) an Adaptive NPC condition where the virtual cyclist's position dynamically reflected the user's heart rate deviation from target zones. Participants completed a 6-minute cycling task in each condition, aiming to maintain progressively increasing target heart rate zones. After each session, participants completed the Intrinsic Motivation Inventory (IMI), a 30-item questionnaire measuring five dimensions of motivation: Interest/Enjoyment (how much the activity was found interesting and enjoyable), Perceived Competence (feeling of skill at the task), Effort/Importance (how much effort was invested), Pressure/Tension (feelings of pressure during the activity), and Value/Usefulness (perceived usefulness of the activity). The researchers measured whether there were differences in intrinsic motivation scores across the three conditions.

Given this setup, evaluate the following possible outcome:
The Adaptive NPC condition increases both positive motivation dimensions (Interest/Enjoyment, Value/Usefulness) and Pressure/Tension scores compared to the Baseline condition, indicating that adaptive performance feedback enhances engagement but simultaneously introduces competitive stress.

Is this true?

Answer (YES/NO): NO